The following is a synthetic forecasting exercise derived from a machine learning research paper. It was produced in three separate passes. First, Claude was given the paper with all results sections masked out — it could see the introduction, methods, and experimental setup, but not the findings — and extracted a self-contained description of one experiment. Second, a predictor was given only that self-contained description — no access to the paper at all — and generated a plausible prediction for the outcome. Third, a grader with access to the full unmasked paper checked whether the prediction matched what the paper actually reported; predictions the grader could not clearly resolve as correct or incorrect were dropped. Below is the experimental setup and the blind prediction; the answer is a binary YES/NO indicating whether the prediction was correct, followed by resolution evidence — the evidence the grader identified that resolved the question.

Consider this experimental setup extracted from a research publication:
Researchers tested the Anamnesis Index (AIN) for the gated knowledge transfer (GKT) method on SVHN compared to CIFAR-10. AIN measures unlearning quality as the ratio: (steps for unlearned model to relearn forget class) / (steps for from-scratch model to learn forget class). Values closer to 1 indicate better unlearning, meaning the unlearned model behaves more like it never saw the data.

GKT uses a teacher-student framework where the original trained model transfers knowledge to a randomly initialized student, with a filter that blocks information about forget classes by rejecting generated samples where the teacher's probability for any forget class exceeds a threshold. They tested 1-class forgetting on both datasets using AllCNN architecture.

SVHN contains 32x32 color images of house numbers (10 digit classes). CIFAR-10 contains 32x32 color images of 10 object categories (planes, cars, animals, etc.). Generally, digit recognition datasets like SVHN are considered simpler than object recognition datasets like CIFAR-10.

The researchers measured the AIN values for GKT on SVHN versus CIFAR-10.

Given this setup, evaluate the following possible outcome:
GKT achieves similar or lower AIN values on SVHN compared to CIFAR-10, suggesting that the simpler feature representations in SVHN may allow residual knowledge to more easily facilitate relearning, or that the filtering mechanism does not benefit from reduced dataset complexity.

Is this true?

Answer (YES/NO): YES